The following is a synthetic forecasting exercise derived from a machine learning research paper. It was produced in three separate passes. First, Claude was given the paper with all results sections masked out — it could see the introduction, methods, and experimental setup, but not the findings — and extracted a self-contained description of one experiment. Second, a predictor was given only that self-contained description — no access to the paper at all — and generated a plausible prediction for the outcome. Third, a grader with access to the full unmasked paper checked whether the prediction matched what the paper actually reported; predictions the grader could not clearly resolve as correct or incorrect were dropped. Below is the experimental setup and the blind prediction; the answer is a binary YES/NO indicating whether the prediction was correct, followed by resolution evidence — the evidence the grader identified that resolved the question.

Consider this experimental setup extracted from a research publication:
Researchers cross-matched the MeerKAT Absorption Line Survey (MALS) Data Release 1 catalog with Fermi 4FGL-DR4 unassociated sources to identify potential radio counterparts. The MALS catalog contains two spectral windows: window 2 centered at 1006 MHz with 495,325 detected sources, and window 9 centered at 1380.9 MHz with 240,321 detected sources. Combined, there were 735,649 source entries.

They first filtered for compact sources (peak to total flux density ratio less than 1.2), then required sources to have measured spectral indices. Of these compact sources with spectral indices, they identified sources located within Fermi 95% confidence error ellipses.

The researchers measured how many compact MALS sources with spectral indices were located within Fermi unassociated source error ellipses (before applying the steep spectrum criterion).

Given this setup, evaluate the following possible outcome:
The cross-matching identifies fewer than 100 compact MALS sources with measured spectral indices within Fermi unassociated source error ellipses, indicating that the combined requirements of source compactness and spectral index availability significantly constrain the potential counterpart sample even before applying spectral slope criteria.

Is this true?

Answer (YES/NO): NO